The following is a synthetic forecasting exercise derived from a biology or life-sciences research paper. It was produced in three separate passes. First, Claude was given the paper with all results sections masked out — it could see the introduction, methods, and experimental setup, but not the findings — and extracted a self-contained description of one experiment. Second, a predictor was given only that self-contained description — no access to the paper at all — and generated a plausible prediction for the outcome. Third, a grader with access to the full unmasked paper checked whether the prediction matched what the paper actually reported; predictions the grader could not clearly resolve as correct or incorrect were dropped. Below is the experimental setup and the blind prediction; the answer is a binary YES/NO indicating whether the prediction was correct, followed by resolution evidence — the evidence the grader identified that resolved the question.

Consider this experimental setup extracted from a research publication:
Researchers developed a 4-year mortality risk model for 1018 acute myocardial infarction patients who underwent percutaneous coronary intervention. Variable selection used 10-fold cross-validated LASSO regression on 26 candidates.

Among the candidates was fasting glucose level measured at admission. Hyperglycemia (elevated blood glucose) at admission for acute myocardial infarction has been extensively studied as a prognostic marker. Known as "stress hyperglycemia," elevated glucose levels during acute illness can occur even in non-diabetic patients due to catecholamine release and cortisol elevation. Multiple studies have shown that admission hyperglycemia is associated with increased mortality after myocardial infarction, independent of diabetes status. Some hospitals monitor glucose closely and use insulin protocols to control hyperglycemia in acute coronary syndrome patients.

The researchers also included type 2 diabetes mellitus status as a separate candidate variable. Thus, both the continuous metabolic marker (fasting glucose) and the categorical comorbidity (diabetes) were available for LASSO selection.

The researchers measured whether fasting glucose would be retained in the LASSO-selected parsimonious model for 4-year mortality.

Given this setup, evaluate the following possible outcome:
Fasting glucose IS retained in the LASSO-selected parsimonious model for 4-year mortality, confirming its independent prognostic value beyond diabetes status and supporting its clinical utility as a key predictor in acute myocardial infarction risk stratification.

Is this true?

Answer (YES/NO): NO